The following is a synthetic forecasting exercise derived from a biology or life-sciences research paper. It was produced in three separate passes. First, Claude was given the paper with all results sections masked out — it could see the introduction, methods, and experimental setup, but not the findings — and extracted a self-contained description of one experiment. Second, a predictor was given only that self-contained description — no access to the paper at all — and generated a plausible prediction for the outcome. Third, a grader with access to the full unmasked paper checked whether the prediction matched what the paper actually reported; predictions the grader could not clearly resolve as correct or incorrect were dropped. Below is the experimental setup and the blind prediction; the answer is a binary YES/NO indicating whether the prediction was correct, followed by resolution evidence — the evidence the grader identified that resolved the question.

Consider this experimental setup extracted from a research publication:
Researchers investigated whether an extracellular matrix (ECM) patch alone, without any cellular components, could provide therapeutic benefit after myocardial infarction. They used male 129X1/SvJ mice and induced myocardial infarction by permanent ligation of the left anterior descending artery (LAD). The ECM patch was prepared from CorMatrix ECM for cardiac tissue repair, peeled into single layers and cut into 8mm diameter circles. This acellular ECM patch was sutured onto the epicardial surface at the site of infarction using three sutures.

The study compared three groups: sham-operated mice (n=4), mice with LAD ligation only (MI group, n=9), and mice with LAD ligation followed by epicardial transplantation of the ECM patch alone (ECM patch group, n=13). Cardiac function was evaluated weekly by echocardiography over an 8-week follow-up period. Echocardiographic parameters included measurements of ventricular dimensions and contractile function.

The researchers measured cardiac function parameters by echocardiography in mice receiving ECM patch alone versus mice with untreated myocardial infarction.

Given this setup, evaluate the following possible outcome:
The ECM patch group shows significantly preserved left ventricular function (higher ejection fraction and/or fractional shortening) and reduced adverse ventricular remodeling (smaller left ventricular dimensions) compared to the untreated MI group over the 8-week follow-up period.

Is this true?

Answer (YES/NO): NO